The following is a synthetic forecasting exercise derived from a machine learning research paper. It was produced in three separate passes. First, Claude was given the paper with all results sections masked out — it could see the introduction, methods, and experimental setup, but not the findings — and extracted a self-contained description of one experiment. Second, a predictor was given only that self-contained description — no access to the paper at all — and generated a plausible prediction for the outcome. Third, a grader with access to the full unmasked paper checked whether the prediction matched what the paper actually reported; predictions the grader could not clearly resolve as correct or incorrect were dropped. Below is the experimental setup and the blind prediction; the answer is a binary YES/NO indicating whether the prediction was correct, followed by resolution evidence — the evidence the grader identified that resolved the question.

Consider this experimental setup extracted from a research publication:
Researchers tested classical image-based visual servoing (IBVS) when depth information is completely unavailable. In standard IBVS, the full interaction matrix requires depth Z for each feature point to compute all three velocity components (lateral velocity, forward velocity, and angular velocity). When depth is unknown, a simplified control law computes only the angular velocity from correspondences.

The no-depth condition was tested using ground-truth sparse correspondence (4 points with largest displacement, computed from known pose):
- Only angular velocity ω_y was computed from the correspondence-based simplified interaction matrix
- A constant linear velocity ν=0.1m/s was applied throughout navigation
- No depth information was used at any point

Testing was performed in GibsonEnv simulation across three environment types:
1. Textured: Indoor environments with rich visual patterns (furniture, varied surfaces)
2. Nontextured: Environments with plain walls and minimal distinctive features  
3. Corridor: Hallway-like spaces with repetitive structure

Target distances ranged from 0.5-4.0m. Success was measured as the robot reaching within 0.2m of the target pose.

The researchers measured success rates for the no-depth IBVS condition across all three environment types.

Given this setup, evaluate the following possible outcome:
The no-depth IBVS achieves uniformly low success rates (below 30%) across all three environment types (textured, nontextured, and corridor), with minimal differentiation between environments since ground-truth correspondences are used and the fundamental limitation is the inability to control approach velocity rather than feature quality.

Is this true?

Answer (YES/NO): NO